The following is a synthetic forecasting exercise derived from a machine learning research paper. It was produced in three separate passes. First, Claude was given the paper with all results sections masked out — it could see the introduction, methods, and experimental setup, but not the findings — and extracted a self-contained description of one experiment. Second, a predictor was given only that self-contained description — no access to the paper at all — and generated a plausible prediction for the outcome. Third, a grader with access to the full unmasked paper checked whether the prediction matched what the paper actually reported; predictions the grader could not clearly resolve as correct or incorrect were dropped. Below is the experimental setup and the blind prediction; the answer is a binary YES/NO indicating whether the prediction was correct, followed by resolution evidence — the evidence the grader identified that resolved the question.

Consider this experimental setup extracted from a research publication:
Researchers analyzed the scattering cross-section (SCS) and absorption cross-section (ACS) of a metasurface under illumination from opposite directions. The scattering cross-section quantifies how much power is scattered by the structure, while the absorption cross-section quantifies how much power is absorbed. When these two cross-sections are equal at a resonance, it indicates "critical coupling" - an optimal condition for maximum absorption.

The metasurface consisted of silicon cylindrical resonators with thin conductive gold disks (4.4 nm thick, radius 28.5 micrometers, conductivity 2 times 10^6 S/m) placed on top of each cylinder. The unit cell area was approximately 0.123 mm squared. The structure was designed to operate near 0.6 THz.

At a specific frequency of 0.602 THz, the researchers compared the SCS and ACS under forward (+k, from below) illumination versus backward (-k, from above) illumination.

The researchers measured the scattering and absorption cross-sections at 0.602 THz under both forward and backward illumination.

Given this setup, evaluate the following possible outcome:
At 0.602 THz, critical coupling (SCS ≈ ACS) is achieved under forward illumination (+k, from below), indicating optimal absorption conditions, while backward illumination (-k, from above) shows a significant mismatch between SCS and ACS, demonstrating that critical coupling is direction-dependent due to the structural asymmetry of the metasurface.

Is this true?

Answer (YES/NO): YES